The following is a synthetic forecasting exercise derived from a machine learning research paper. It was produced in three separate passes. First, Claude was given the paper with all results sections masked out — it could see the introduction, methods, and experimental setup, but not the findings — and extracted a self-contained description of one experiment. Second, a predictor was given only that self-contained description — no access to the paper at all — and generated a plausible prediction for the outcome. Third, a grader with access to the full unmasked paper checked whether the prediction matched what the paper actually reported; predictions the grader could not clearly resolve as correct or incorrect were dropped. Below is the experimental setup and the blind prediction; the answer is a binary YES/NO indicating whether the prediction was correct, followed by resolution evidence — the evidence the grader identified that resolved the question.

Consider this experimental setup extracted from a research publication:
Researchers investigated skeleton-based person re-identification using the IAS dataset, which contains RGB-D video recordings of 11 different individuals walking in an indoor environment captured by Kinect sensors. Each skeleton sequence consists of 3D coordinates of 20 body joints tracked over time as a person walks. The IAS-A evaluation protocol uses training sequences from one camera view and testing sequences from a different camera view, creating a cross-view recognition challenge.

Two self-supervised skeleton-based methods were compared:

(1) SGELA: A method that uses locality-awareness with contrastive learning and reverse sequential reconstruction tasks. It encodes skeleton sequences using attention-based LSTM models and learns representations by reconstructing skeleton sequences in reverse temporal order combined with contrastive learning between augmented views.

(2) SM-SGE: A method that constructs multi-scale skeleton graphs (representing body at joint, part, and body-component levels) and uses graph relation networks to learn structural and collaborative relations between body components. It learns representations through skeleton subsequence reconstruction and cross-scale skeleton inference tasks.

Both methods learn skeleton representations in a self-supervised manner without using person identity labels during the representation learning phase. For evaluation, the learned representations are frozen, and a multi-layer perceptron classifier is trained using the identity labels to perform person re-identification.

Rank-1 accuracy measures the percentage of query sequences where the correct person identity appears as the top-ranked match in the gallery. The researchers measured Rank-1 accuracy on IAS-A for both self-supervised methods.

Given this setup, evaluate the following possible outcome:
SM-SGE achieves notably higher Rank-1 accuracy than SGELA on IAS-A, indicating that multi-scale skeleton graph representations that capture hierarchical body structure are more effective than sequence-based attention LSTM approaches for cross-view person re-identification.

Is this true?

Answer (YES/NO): NO